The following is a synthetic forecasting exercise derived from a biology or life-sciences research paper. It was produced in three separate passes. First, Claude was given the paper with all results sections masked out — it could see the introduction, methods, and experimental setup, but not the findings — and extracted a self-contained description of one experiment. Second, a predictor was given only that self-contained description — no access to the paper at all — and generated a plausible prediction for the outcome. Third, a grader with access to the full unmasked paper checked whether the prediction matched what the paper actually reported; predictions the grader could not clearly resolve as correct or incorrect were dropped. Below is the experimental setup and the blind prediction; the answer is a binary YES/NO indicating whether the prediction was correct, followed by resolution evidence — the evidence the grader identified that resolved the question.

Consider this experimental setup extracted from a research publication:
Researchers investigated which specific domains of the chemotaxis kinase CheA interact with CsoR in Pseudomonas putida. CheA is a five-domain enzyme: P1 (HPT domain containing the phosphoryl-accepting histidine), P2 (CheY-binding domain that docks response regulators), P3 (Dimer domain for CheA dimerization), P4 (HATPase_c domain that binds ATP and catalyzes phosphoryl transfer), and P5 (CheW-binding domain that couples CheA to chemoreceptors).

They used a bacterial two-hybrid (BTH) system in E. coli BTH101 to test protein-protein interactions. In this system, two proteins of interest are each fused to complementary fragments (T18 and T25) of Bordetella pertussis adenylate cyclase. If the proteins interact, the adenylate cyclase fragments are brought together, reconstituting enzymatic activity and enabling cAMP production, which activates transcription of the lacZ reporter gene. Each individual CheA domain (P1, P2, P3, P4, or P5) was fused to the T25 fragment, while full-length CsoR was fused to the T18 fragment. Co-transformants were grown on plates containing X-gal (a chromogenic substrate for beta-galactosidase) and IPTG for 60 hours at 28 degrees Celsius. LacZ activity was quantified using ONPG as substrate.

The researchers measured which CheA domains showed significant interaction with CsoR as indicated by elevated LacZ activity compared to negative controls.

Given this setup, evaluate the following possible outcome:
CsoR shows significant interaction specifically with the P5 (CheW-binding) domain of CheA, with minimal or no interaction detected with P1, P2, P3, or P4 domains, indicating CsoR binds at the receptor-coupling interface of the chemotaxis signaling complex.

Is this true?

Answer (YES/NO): NO